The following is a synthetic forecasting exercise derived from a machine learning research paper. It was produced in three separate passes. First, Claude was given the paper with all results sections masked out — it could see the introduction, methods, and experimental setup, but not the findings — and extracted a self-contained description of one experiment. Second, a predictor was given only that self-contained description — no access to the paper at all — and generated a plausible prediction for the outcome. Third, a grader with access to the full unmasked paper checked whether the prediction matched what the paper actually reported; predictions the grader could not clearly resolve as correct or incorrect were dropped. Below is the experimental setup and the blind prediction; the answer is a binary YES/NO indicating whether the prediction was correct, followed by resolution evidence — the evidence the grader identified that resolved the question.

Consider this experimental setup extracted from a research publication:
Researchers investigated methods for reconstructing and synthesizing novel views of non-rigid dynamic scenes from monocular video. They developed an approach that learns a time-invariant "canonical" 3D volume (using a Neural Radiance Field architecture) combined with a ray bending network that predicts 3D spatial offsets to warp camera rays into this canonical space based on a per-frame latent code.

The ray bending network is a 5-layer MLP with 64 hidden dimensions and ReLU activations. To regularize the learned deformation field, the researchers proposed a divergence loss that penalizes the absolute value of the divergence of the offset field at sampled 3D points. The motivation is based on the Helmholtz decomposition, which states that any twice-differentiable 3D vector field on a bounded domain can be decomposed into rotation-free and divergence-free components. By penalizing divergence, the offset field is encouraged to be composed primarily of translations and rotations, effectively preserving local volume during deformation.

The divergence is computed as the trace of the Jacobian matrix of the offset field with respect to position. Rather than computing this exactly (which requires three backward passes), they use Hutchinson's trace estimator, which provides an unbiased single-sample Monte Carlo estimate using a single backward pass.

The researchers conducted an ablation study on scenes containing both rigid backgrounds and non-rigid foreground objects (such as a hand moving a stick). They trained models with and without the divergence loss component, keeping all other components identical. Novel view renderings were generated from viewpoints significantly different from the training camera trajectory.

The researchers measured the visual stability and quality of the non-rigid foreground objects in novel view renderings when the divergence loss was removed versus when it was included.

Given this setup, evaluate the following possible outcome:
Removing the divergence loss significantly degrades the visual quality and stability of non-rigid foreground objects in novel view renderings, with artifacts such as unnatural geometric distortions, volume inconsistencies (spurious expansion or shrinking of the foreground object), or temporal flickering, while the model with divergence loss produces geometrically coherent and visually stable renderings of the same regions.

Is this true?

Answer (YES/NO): YES